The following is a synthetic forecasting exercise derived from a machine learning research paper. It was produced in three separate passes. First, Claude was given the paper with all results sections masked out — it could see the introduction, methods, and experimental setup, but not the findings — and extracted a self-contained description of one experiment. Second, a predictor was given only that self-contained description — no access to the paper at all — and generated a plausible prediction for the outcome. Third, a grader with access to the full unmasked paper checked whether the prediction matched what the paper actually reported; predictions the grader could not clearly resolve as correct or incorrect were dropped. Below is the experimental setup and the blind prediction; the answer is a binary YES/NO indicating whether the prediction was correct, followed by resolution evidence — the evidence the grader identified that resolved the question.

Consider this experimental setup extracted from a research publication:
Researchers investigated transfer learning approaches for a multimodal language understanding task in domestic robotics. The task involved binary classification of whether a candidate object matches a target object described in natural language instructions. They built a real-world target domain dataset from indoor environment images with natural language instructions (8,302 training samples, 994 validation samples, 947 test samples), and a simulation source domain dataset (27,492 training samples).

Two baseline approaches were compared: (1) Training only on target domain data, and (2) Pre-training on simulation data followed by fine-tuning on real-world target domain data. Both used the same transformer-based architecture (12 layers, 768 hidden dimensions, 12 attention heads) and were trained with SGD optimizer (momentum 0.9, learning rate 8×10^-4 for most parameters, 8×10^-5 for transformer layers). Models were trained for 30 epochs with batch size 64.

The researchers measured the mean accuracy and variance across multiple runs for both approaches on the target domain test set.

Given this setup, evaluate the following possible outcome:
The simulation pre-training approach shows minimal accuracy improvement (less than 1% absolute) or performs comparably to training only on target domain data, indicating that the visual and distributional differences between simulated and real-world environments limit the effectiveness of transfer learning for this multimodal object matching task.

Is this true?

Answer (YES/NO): YES